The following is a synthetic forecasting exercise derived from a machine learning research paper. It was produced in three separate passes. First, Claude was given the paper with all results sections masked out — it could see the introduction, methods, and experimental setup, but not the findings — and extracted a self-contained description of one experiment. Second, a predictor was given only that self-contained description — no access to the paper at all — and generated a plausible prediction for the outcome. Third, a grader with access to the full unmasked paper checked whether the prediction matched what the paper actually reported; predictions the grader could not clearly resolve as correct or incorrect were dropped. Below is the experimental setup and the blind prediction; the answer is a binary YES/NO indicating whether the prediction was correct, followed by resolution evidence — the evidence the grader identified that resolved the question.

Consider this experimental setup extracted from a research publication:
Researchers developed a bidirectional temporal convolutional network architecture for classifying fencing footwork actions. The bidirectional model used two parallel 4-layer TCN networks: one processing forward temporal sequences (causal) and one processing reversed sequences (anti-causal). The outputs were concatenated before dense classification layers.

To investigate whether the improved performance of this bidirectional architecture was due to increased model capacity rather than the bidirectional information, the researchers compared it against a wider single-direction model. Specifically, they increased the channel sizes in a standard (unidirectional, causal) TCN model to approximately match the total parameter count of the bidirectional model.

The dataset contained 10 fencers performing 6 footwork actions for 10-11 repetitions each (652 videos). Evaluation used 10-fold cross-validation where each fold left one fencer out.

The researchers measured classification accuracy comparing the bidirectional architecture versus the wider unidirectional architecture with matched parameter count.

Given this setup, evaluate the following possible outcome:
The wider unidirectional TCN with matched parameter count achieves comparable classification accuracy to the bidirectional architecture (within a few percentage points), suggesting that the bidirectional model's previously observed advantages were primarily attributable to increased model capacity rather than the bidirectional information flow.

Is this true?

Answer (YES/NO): NO